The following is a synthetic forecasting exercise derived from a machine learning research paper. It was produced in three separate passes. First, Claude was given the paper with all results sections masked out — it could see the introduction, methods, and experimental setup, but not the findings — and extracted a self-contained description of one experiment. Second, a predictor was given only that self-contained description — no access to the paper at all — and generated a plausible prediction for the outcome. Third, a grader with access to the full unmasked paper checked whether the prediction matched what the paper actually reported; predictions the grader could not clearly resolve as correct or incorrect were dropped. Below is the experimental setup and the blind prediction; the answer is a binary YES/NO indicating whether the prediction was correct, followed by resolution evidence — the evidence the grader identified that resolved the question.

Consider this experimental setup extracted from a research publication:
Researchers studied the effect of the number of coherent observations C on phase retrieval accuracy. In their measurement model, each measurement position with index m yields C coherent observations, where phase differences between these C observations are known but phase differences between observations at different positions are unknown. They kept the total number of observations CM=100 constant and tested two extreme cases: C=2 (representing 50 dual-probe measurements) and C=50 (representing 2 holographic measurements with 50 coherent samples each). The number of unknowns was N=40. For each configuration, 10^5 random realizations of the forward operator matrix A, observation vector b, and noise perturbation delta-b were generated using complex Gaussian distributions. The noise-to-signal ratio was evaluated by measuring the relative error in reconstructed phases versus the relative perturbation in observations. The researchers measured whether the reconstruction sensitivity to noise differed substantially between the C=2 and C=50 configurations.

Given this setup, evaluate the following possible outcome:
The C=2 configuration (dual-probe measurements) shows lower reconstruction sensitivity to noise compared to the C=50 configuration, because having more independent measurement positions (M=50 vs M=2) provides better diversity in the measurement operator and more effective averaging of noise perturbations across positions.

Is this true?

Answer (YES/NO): NO